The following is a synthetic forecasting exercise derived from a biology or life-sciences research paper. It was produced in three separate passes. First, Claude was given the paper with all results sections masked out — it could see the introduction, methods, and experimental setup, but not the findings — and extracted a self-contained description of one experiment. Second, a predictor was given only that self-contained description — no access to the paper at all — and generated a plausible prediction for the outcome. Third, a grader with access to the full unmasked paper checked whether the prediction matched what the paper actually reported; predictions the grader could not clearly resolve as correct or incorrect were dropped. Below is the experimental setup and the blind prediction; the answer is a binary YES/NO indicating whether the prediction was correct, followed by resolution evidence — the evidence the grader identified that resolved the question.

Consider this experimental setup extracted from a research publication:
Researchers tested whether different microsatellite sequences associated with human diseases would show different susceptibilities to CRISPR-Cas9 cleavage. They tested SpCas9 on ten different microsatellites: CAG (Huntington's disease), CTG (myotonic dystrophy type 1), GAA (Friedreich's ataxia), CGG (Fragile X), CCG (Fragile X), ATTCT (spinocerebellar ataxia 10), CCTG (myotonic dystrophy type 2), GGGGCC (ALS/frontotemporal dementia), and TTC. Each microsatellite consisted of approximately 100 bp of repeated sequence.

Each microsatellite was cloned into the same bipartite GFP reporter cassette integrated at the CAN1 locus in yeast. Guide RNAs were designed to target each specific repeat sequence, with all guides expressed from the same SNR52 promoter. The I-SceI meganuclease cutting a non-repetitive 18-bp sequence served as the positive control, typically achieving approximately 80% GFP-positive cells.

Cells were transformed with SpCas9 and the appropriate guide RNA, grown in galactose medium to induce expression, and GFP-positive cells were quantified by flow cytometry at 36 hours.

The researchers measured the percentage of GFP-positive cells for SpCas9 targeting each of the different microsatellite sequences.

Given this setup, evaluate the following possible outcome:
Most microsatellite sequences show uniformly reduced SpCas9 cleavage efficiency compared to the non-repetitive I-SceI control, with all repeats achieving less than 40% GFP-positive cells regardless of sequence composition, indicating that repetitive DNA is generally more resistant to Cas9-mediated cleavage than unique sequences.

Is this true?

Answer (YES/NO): NO